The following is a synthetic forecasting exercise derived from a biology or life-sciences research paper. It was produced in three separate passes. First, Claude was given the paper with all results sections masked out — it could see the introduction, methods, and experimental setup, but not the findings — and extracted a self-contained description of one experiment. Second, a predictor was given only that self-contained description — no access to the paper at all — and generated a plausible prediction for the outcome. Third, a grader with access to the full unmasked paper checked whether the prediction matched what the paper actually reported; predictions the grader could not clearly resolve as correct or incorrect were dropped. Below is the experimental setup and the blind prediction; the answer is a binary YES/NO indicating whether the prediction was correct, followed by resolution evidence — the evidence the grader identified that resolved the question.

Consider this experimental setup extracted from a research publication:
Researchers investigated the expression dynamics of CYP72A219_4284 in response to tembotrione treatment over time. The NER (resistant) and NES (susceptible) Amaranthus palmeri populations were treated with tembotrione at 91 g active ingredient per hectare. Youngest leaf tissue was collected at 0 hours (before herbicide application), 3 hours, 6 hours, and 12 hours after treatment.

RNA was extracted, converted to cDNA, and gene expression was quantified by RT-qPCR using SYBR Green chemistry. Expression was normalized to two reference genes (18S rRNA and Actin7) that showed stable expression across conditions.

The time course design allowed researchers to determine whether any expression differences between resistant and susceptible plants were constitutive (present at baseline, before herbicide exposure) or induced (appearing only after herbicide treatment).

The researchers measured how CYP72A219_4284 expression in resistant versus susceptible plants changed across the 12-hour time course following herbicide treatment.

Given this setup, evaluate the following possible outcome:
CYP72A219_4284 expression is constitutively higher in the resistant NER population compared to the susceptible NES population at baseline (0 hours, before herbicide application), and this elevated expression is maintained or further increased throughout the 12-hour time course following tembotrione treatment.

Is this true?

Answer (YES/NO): NO